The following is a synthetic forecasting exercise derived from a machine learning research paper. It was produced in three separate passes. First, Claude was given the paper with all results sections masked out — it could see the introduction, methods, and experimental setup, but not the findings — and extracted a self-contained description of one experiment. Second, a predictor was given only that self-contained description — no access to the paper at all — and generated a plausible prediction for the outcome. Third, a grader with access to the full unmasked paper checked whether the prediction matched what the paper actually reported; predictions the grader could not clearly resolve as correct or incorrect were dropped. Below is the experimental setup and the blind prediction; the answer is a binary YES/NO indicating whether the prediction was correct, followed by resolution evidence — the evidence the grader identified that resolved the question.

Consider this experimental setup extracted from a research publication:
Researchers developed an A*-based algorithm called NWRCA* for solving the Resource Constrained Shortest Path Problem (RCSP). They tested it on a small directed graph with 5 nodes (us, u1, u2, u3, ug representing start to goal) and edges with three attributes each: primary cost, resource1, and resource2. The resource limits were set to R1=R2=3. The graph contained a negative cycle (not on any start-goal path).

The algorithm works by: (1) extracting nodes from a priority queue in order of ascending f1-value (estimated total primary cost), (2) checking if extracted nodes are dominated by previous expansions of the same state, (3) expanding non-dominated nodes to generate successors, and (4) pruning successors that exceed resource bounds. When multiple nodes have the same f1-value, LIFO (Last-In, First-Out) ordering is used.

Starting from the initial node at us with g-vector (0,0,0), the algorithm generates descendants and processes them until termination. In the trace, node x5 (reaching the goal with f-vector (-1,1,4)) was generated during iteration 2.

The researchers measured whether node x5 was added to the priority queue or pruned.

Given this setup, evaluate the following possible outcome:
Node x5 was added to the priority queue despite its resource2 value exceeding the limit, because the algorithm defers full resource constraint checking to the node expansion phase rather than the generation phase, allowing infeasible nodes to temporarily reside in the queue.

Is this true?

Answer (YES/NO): NO